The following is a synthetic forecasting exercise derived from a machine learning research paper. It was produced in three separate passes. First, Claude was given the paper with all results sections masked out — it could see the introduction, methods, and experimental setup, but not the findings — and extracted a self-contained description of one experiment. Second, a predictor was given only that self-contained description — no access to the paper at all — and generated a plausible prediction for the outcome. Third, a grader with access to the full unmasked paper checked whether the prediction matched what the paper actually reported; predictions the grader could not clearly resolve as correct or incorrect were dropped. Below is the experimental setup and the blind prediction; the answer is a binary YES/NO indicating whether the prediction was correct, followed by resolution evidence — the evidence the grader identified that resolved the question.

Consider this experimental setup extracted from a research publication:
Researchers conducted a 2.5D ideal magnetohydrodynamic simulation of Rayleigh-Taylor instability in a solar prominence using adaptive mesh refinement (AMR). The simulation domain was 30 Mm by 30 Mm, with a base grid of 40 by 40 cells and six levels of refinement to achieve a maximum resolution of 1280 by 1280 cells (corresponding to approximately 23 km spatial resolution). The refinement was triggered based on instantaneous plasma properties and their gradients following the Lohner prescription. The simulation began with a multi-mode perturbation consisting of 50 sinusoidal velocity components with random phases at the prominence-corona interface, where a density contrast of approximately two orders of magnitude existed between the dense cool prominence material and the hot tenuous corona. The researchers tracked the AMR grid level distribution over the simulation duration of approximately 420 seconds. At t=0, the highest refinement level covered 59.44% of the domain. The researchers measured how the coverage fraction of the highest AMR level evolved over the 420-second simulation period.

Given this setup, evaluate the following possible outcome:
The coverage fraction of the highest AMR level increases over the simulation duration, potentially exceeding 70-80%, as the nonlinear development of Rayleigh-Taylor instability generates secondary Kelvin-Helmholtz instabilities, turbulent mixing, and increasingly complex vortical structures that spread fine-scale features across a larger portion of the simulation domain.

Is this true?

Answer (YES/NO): YES